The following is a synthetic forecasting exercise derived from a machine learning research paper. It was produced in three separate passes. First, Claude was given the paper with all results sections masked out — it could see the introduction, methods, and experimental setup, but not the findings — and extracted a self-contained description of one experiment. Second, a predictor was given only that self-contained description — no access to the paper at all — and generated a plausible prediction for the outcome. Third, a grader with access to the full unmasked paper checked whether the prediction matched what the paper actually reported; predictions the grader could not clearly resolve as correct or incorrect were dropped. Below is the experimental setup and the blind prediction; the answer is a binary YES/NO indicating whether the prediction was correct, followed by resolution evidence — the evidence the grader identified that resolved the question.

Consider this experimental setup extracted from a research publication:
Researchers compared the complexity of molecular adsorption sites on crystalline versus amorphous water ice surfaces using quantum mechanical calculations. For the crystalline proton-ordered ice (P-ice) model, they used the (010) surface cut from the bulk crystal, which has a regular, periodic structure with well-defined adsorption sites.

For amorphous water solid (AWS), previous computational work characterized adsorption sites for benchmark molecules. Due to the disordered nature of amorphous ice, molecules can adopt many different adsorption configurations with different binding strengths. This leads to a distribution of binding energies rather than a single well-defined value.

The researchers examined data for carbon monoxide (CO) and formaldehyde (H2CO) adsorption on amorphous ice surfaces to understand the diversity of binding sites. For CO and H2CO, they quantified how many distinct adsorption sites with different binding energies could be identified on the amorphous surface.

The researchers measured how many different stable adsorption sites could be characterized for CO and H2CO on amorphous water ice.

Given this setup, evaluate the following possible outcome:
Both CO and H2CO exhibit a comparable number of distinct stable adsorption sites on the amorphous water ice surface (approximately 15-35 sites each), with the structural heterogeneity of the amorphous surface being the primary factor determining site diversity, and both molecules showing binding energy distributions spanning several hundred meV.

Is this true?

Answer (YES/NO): NO